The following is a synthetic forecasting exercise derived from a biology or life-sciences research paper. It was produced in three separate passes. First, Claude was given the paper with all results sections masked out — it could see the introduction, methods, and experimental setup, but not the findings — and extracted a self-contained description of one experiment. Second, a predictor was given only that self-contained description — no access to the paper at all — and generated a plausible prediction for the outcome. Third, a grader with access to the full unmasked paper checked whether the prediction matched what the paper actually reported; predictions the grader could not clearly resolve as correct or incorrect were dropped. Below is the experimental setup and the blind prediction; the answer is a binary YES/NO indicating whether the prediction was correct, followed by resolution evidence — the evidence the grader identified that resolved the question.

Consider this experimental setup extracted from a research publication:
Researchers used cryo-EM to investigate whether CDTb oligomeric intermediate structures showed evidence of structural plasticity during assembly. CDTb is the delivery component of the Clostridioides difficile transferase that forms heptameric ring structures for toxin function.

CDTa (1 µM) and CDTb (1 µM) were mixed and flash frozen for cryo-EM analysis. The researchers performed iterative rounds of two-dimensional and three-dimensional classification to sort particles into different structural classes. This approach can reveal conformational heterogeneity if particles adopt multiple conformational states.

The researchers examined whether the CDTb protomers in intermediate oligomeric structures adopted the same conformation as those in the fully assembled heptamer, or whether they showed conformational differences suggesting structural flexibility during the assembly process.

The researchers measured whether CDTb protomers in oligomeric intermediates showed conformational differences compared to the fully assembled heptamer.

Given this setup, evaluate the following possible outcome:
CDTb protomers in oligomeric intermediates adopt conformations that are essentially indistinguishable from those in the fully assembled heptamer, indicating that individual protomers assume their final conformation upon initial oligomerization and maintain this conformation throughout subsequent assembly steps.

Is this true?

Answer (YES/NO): NO